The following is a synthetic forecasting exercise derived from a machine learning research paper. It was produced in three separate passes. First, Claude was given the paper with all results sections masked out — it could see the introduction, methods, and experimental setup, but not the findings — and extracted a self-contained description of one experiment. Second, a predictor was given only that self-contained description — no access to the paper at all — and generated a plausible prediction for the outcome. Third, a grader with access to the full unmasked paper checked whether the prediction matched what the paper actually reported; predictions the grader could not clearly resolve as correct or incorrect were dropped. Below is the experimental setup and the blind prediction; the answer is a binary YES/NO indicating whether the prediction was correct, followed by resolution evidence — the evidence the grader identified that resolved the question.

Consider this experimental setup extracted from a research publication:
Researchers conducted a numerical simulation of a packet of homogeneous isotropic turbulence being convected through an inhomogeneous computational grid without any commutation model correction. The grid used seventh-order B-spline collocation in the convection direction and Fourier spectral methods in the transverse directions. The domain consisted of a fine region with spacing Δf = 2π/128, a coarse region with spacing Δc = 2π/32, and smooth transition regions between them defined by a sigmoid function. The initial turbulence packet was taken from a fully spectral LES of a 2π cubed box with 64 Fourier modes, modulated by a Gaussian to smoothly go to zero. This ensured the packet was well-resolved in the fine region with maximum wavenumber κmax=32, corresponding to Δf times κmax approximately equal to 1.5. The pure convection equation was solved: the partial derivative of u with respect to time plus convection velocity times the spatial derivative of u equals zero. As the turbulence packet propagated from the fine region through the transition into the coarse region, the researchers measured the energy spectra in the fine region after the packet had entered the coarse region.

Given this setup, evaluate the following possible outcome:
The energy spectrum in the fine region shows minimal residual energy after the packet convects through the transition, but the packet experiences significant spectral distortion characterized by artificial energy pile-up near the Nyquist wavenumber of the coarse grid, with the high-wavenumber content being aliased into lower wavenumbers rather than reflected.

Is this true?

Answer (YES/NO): NO